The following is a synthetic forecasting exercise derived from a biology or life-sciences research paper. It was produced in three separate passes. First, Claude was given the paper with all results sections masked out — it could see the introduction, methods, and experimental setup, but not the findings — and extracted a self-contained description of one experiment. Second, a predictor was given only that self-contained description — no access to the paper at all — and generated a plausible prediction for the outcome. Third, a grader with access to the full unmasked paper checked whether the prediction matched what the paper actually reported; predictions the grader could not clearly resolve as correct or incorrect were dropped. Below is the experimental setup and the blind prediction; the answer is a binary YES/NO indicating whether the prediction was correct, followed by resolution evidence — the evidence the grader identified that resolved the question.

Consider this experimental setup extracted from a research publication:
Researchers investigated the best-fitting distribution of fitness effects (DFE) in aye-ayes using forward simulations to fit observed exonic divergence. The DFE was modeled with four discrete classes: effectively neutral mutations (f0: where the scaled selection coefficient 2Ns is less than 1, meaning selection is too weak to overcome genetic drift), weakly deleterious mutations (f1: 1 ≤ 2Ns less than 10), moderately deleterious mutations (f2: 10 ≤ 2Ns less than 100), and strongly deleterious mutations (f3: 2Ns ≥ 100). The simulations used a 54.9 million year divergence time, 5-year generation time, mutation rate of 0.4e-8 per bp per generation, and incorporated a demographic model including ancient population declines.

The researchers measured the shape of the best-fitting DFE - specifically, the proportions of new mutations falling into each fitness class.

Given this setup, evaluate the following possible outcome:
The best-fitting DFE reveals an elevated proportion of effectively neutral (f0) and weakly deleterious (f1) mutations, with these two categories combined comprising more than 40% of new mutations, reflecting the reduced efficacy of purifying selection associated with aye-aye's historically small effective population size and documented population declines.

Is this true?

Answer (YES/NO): NO